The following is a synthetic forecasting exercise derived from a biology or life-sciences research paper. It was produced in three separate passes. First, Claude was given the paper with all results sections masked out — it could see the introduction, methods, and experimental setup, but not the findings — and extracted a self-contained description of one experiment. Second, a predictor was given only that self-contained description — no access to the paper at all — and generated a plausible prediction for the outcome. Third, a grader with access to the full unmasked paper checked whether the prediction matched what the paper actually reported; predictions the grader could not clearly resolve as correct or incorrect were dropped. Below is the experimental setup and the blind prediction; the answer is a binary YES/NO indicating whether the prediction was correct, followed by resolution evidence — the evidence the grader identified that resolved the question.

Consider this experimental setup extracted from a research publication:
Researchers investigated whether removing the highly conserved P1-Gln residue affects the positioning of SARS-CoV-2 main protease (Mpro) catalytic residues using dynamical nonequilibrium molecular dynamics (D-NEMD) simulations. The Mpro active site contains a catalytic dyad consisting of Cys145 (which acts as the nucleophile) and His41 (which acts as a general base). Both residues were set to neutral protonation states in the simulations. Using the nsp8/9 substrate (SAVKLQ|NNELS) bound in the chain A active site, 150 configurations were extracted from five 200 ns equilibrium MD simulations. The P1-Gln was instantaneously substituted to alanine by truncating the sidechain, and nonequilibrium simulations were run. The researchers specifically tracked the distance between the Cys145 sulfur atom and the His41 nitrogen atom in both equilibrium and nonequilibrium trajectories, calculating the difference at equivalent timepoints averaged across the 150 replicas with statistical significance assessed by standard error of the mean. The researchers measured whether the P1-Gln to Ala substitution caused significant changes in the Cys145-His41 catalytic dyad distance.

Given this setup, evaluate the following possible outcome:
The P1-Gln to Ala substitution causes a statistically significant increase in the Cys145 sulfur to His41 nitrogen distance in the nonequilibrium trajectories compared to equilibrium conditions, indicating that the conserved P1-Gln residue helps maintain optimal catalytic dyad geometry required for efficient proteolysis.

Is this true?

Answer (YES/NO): NO